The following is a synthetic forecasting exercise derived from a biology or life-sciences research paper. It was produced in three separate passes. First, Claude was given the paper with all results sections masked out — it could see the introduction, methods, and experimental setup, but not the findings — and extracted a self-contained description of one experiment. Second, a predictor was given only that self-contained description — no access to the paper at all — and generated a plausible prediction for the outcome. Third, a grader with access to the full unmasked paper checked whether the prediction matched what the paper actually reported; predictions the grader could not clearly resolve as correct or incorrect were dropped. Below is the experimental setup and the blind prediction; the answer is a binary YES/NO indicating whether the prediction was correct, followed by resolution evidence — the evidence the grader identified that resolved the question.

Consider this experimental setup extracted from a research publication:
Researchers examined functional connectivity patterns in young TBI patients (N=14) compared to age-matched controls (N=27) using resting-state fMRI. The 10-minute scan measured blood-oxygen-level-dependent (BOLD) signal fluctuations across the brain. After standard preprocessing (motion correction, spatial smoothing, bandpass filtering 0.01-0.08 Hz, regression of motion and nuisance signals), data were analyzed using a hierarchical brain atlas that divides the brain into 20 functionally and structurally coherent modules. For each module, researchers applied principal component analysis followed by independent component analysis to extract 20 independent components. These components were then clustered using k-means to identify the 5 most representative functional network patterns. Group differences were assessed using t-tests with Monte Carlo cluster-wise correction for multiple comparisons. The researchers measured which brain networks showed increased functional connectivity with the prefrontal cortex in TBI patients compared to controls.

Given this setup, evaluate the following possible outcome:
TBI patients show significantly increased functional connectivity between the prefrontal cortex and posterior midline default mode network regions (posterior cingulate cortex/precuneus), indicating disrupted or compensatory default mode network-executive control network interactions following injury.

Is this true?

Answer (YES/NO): NO